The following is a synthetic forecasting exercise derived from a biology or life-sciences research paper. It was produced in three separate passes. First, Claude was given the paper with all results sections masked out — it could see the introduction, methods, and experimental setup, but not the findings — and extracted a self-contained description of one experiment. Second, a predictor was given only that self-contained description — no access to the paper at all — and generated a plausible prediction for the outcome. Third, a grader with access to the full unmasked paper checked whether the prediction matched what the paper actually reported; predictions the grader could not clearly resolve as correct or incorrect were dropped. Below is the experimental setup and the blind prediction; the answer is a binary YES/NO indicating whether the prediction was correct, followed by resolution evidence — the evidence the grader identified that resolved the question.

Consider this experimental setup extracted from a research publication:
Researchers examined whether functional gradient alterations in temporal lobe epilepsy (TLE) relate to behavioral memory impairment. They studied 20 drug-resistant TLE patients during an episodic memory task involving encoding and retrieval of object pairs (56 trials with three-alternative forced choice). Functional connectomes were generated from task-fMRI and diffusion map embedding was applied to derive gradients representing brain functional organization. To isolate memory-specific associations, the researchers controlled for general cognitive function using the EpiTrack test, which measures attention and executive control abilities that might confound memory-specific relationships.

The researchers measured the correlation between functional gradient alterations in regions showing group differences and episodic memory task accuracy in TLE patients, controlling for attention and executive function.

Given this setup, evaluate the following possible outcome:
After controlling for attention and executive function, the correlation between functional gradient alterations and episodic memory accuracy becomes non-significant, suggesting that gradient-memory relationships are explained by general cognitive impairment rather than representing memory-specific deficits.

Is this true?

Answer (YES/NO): NO